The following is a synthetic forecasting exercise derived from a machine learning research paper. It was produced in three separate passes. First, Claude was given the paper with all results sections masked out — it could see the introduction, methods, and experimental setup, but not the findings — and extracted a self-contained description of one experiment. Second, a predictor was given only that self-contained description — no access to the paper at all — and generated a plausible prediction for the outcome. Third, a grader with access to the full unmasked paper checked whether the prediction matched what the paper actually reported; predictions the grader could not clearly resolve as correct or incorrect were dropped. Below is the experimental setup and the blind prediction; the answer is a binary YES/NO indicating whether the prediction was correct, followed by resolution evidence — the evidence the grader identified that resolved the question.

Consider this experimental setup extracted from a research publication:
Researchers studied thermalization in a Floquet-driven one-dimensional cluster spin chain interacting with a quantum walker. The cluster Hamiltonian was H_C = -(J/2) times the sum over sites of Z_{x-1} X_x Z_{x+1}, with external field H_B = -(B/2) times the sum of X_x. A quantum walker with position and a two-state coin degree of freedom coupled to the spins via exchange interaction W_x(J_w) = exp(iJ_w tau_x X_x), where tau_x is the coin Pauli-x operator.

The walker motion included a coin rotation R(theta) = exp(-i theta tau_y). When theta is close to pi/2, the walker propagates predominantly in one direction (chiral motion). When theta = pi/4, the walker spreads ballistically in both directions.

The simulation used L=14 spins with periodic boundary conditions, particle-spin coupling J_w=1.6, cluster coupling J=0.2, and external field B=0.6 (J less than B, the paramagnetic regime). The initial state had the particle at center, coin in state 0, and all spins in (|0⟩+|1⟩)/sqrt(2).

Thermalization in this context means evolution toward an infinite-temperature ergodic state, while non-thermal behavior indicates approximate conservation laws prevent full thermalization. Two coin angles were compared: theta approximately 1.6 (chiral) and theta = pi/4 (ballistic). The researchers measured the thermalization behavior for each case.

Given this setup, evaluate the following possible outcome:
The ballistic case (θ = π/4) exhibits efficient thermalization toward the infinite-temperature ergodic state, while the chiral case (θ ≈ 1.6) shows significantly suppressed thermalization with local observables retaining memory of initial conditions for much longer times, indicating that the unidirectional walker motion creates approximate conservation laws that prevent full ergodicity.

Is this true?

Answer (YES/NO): YES